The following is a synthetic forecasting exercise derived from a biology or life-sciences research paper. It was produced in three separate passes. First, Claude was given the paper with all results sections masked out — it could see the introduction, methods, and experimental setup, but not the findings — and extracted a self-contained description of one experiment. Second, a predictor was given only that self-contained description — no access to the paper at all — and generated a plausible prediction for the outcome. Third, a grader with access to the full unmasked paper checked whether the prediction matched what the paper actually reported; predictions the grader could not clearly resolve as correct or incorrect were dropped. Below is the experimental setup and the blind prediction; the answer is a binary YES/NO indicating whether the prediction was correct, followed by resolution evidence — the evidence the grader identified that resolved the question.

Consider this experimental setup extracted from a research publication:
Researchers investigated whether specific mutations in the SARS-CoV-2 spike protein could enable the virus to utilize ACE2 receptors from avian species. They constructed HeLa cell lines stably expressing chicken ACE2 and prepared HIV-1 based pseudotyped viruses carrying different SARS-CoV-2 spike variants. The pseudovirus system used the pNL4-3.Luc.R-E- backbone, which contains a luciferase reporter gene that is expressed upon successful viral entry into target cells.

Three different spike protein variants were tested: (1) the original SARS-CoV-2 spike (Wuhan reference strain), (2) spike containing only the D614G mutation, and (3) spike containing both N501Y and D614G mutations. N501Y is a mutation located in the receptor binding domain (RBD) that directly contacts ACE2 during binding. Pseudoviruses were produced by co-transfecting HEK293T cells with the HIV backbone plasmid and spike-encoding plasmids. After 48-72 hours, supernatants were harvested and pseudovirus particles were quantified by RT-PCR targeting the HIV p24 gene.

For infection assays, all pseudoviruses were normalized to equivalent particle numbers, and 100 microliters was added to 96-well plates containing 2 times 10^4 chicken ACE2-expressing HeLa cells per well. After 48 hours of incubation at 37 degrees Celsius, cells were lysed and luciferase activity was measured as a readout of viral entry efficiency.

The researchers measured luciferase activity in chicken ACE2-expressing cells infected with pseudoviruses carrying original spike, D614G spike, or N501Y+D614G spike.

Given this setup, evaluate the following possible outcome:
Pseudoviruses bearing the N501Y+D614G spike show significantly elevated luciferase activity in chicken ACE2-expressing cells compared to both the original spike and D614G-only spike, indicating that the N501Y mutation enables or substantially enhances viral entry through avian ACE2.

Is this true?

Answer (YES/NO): YES